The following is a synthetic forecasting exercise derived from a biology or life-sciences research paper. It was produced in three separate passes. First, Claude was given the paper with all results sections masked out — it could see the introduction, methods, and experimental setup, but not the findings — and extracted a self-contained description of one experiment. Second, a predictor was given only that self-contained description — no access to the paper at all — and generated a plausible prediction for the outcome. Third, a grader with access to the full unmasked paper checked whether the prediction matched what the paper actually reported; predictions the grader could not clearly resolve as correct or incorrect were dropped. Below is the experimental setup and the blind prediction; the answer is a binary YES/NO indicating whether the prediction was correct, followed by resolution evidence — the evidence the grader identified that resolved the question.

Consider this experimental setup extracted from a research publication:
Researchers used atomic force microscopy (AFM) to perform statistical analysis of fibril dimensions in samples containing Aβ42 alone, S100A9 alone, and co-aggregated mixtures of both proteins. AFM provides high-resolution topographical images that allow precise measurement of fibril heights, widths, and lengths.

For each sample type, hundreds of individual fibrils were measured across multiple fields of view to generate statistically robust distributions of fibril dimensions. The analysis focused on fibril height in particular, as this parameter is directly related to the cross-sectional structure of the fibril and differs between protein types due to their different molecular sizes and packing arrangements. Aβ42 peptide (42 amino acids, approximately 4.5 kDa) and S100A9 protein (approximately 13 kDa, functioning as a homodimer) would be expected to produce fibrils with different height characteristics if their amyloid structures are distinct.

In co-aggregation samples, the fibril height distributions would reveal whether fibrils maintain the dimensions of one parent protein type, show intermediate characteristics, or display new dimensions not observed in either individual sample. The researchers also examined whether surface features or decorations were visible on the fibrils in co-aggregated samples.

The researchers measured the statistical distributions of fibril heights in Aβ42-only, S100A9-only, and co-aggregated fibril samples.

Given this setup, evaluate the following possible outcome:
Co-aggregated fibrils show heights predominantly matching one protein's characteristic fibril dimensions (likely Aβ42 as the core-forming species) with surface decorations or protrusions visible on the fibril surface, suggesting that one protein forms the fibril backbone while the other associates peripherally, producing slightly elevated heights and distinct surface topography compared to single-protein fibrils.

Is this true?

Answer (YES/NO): YES